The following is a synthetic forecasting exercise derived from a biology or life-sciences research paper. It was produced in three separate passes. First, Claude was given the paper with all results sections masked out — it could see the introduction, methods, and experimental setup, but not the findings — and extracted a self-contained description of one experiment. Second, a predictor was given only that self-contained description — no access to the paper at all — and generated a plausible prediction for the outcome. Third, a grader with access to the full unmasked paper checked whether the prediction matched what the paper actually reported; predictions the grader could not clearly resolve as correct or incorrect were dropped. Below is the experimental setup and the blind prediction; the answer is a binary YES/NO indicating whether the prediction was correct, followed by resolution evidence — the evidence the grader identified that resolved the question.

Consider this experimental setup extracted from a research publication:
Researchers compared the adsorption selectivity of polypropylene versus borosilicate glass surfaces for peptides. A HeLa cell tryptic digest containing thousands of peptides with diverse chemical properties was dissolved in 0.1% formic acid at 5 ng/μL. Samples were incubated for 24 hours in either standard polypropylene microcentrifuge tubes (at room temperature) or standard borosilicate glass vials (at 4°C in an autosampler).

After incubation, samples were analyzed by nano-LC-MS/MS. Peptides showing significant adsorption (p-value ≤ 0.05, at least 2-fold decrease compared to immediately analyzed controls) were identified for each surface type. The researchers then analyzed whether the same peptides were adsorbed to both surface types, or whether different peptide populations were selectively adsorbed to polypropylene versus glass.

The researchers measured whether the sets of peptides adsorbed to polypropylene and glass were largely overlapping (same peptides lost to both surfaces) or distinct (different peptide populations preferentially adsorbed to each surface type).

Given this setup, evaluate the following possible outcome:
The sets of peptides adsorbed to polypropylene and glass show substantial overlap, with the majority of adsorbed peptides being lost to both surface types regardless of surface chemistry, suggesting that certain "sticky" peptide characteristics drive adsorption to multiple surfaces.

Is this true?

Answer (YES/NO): NO